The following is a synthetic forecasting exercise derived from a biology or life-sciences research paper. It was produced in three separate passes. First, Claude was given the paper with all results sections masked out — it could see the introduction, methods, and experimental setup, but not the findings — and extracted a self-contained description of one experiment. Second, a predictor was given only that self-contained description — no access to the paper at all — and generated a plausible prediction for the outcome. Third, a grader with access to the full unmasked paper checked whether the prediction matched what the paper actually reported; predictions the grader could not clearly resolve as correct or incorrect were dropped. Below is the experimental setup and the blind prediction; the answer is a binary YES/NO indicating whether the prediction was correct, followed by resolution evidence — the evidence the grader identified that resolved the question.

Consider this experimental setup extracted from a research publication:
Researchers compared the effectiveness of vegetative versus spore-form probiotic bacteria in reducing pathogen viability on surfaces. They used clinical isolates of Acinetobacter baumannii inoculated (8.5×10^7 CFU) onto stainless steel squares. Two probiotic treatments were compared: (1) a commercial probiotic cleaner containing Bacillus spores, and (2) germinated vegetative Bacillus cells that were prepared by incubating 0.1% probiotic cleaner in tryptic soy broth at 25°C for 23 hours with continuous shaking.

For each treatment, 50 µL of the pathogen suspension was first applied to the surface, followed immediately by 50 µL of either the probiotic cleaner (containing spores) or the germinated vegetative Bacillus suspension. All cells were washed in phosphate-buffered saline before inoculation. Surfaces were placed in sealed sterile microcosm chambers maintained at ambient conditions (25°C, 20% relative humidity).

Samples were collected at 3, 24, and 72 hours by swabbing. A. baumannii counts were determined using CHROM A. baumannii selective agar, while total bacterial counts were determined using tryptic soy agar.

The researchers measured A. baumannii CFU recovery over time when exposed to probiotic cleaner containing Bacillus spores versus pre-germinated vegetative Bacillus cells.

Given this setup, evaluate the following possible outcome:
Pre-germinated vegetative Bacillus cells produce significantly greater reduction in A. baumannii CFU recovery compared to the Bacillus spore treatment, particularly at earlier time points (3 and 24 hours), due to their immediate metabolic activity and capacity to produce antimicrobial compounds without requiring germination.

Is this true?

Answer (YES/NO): NO